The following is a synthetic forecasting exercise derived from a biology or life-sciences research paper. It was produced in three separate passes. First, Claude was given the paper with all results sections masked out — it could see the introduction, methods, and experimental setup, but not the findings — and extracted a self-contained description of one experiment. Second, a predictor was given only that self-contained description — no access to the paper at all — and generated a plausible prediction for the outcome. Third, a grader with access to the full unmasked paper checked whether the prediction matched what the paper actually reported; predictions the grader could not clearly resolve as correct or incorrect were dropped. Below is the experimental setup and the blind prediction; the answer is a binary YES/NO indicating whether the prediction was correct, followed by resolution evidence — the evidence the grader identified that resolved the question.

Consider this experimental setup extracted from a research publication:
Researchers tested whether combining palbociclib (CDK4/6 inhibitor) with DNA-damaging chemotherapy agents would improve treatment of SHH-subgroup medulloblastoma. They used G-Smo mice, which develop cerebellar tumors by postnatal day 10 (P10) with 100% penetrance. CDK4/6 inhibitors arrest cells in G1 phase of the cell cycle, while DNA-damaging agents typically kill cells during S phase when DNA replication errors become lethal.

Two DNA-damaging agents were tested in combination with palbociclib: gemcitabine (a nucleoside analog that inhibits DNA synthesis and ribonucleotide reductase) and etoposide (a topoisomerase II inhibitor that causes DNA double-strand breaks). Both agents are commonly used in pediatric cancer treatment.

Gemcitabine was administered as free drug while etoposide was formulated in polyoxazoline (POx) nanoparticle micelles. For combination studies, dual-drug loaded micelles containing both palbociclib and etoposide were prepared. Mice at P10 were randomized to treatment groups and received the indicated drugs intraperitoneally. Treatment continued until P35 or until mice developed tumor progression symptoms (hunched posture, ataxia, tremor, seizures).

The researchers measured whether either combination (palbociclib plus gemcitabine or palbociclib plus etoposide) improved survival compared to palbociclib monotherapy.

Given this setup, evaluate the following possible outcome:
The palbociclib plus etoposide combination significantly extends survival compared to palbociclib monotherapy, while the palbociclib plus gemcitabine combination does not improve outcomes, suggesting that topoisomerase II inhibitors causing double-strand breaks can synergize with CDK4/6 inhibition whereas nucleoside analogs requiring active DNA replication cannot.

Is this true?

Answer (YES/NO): YES